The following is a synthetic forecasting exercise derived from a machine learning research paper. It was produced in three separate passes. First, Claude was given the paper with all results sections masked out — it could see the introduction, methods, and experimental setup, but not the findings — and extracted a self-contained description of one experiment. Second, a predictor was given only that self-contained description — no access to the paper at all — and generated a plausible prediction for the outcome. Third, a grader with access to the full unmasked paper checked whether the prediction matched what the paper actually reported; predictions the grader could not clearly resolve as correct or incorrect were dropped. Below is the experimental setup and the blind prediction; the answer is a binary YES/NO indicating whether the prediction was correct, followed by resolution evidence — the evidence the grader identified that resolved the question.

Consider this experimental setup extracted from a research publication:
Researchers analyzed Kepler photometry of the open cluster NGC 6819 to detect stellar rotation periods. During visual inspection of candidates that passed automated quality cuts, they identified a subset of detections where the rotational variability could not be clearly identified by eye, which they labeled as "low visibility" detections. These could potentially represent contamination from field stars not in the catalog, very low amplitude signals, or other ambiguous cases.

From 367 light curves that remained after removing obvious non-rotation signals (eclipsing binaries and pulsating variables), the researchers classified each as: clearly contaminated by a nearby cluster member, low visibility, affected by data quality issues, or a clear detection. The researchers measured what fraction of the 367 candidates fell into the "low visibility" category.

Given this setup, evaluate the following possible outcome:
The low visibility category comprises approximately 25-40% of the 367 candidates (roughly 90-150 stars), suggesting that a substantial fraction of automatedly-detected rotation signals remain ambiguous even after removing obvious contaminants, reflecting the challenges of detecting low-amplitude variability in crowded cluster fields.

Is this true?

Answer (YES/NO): NO